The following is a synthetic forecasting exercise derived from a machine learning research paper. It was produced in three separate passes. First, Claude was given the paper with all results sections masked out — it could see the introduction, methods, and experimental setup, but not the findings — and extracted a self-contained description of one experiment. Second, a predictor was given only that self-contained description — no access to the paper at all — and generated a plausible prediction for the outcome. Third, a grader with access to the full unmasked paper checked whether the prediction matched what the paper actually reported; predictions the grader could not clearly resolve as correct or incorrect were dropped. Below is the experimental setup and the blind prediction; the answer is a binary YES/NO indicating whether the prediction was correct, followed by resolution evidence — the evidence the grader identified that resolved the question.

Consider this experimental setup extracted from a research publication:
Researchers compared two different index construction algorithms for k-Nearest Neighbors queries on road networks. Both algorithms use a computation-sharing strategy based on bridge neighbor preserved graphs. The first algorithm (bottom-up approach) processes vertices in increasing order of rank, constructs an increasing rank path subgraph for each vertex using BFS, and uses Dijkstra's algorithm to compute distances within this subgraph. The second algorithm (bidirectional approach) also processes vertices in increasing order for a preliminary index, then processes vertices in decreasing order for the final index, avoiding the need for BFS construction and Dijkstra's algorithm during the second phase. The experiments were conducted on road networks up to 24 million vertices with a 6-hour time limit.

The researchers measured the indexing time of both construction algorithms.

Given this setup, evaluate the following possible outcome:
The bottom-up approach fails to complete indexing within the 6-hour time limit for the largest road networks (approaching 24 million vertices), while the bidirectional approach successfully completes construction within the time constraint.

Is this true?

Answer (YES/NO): YES